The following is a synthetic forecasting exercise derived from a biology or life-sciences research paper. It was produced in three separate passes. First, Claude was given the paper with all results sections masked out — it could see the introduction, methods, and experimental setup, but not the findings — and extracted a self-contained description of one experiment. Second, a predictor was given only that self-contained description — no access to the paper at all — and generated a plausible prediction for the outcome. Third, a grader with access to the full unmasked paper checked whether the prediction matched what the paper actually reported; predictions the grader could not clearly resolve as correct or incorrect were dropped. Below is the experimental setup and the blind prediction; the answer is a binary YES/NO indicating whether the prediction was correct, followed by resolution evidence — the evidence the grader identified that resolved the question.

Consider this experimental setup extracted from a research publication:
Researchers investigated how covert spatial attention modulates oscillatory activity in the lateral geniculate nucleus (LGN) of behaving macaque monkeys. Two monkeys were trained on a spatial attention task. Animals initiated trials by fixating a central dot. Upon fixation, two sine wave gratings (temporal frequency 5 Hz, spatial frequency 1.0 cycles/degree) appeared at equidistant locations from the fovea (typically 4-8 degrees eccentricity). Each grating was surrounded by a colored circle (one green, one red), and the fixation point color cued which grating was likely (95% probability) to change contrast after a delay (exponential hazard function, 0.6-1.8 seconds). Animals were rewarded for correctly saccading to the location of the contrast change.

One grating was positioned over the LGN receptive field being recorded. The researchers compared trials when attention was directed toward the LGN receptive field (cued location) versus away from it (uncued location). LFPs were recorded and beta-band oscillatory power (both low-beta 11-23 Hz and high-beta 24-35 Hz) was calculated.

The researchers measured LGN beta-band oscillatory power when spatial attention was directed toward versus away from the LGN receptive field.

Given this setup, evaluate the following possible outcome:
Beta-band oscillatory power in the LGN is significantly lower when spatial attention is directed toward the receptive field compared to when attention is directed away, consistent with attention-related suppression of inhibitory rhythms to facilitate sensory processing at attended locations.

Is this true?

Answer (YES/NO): YES